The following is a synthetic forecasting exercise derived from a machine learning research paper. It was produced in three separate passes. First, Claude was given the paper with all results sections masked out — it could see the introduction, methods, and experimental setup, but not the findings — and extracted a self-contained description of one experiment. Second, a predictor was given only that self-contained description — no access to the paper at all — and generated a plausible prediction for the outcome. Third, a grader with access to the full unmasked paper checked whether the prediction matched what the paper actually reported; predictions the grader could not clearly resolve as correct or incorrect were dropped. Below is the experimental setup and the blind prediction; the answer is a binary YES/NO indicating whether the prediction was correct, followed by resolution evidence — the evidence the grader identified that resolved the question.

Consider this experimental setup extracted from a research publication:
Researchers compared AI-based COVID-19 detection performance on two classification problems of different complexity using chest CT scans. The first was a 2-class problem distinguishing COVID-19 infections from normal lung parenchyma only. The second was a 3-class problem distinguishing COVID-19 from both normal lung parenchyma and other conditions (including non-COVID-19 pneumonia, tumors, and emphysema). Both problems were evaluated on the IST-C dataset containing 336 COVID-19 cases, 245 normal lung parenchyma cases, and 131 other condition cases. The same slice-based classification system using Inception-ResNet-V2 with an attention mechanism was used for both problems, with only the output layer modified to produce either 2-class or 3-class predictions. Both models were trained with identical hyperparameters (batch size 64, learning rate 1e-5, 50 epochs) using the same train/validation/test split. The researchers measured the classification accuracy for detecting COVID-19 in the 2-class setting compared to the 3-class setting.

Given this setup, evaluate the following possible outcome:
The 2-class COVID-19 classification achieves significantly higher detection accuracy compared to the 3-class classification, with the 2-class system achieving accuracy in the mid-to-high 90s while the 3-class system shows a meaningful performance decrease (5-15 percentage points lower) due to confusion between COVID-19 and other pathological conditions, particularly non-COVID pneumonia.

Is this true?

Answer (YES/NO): NO